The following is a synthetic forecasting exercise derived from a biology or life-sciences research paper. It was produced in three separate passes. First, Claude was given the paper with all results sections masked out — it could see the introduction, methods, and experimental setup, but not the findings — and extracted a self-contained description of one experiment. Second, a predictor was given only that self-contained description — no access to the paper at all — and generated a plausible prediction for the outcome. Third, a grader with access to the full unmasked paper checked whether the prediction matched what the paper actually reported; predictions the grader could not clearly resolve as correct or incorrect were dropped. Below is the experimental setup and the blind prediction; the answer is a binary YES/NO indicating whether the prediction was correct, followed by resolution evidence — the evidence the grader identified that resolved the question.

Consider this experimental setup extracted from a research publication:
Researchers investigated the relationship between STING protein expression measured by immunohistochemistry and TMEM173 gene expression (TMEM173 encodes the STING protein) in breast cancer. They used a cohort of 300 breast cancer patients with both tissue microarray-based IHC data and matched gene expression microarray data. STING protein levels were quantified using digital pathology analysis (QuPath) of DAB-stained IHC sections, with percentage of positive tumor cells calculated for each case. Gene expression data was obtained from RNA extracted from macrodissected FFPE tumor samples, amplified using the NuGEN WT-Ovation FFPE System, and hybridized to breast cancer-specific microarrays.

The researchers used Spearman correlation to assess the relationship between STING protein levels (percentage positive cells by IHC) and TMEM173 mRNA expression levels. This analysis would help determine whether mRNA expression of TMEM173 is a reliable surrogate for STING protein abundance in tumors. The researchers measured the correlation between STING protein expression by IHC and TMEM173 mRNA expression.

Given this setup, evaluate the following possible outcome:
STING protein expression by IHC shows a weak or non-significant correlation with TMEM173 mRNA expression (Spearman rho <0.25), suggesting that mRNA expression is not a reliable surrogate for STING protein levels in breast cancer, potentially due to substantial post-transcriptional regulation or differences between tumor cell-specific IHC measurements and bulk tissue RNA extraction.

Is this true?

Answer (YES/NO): YES